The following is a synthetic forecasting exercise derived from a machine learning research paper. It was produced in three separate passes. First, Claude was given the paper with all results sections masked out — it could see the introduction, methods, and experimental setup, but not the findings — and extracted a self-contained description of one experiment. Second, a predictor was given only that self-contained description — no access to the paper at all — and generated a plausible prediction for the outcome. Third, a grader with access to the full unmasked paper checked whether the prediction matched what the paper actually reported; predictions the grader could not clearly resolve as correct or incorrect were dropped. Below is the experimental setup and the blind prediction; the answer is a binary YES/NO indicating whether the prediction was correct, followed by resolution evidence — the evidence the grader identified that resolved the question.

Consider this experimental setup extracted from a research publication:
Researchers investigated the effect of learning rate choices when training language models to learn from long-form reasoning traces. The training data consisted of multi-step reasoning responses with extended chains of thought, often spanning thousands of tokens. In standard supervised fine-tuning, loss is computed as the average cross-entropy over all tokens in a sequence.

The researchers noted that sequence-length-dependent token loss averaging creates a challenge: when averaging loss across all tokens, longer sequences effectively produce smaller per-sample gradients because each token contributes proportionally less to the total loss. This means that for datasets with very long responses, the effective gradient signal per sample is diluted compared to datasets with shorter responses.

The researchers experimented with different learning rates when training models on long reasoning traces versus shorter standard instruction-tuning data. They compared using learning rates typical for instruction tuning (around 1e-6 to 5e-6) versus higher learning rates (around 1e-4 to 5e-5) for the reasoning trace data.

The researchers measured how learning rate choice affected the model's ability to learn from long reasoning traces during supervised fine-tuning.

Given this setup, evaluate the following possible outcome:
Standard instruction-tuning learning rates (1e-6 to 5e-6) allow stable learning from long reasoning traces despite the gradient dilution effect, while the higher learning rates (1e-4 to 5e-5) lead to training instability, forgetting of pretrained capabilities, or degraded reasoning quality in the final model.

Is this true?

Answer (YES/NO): NO